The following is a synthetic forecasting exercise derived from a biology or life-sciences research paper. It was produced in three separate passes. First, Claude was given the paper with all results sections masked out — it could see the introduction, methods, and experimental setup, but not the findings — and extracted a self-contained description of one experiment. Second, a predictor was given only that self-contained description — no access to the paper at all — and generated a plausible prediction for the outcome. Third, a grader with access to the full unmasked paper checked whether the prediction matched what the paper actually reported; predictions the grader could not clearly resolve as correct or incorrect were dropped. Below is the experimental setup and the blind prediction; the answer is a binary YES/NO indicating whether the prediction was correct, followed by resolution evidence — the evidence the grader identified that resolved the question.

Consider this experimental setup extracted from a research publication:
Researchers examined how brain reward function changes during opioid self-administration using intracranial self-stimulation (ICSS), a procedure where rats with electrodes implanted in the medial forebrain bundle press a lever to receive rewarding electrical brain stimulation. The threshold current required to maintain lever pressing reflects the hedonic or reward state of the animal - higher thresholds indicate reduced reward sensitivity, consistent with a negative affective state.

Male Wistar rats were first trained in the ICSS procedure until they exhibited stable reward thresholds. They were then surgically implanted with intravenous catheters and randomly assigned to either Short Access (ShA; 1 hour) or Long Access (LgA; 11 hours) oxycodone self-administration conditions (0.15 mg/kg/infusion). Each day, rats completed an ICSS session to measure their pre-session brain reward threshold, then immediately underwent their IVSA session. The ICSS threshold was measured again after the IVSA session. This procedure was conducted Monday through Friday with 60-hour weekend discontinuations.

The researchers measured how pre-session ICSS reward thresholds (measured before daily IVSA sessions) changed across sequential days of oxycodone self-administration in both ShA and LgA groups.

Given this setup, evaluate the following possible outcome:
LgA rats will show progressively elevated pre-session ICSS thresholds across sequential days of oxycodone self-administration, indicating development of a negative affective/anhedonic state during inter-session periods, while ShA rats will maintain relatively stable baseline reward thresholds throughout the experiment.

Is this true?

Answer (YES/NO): YES